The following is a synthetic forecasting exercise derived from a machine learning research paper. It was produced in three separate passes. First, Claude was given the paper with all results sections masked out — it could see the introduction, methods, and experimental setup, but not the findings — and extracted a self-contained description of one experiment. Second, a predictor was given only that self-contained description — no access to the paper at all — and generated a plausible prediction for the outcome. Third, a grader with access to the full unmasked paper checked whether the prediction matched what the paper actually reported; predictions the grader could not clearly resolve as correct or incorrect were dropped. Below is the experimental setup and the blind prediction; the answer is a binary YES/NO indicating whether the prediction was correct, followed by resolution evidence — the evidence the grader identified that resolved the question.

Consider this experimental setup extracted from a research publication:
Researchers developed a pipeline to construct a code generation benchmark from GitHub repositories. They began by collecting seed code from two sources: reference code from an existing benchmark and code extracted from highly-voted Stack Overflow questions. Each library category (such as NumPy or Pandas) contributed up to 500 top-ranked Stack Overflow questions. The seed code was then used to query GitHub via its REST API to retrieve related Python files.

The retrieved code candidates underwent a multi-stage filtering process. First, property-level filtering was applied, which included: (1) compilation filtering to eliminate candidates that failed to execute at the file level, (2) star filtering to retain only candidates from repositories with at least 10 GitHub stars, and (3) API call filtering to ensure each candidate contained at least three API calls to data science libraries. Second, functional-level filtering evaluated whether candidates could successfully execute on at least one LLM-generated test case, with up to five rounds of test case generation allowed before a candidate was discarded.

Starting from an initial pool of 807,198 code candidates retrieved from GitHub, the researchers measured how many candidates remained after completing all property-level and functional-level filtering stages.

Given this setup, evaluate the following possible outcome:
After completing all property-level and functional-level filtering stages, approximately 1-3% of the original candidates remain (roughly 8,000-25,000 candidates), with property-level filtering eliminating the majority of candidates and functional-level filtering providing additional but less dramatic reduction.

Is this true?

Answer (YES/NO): NO